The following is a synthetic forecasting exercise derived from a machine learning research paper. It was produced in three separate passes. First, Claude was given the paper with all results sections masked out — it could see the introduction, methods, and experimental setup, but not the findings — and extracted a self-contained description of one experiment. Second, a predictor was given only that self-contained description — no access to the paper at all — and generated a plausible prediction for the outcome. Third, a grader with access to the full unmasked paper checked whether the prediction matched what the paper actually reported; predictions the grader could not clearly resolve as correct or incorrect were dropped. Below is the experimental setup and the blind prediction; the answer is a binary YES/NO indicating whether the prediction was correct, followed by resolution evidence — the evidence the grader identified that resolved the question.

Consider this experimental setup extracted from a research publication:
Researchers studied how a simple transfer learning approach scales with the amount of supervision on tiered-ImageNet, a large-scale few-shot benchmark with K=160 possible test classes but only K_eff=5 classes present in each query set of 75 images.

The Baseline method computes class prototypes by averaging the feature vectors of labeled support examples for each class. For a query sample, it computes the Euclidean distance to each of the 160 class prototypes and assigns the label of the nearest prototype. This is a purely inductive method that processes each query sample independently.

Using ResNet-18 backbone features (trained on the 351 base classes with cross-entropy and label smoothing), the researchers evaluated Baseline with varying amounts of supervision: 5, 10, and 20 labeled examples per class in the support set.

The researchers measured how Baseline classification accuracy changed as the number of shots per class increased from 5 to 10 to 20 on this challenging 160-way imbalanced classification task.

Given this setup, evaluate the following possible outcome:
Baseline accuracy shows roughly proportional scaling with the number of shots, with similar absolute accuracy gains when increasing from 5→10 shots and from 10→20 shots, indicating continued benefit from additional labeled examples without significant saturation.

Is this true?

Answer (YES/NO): NO